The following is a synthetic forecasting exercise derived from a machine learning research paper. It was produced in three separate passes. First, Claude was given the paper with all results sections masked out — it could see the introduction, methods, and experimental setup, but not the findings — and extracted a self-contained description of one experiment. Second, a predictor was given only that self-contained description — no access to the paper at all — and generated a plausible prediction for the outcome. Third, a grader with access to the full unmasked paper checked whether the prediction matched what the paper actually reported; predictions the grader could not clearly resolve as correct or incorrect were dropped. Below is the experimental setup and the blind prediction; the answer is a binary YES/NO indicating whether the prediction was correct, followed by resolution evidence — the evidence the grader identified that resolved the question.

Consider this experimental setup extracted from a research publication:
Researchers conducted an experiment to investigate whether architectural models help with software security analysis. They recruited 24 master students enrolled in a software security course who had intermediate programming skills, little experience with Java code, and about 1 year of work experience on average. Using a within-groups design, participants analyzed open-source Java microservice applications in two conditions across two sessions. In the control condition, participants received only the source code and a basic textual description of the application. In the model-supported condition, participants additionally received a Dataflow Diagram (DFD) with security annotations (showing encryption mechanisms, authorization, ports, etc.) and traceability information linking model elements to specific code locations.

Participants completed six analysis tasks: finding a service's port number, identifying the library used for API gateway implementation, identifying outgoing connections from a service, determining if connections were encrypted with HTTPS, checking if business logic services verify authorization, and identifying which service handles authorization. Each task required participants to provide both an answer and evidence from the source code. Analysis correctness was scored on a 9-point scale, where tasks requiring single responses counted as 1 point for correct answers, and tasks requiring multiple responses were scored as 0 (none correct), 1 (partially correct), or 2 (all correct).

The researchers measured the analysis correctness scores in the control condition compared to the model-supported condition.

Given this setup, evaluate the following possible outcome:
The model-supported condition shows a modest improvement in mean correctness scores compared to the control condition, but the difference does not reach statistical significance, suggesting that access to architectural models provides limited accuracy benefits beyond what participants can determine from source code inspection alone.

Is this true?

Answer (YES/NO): NO